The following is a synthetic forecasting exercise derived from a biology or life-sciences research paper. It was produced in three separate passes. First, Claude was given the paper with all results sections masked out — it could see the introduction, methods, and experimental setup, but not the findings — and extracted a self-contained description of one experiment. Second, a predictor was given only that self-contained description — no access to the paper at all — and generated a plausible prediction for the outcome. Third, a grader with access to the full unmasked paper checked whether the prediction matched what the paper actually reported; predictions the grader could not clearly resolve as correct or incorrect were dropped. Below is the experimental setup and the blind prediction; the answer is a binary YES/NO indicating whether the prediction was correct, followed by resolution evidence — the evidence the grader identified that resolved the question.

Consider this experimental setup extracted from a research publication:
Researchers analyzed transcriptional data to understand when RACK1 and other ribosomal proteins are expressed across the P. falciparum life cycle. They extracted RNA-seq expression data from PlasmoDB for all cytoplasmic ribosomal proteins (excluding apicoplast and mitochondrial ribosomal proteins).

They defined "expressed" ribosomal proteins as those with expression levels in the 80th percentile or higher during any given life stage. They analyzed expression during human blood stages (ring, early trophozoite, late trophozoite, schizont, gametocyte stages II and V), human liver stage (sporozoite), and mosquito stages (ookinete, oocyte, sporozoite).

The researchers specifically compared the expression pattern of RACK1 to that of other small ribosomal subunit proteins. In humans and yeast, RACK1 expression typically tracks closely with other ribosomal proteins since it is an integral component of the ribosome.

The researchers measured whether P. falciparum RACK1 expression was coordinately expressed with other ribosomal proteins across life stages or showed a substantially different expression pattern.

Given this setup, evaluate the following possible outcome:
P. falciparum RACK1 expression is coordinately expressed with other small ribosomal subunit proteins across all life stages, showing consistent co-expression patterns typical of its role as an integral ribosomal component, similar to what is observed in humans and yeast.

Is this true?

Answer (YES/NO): YES